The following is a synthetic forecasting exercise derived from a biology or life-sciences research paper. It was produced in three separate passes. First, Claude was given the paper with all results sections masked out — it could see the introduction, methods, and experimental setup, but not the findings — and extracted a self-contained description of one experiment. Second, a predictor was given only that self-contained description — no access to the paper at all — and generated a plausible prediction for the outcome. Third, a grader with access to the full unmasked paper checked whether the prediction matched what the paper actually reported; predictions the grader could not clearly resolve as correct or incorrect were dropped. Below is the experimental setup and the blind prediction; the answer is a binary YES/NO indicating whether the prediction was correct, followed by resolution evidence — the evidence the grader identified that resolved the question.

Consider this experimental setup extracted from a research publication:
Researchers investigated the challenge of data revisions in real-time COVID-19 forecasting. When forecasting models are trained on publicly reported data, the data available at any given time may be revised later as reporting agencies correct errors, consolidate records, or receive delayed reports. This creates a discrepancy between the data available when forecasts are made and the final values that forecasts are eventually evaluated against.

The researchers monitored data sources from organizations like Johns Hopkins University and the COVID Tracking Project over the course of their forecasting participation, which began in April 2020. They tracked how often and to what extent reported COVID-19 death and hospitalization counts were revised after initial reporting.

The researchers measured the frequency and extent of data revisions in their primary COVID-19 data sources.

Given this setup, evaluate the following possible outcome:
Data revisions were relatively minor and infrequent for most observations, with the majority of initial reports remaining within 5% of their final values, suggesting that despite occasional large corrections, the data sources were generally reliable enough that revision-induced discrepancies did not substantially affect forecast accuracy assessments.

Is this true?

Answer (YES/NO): NO